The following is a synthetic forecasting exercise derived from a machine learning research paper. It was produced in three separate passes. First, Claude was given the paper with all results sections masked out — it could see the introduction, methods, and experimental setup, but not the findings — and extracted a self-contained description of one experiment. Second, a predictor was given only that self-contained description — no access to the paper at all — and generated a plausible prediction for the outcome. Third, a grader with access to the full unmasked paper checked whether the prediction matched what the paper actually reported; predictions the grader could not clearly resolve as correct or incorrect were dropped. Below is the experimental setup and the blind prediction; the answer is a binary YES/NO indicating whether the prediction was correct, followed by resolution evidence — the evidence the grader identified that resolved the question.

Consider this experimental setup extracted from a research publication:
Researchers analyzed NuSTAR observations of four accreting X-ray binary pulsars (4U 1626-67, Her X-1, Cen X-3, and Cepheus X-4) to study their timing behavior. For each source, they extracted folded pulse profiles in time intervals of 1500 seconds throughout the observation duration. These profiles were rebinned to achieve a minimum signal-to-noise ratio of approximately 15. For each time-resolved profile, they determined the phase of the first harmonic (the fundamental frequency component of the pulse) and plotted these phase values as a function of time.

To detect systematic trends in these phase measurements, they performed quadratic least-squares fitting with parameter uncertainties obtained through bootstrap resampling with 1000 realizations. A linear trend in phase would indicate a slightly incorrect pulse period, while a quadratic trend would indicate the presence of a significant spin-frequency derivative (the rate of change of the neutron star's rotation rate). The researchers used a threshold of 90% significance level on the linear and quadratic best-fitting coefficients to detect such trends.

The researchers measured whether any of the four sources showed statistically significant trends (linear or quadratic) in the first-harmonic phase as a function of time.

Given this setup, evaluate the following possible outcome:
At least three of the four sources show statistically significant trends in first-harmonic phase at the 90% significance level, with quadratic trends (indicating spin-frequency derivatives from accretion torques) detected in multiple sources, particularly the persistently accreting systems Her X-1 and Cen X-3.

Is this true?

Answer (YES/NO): NO